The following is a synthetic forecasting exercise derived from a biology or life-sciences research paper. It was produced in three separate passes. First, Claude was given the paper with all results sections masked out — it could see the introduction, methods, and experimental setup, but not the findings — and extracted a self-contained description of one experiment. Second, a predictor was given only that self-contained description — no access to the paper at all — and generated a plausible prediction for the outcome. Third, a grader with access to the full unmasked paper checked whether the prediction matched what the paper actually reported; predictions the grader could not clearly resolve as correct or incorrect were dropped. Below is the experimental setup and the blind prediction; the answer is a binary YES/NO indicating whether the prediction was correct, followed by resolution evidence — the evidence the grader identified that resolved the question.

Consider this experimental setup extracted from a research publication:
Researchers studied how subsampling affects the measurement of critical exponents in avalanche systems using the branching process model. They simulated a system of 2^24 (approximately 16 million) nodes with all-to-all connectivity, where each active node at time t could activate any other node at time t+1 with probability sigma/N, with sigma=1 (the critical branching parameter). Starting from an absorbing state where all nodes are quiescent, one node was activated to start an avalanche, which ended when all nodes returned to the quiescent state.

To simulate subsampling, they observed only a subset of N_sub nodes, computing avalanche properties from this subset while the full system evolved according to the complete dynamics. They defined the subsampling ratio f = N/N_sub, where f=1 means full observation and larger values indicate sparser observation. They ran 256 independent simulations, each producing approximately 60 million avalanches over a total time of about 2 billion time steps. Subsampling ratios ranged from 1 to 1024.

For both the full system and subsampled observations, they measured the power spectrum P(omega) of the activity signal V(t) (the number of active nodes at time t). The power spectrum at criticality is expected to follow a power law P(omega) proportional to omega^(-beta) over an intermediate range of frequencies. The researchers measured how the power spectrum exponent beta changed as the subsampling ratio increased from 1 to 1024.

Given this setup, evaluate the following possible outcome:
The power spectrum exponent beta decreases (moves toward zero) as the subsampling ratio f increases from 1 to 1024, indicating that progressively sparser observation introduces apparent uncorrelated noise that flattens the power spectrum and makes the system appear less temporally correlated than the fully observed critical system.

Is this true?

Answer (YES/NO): NO